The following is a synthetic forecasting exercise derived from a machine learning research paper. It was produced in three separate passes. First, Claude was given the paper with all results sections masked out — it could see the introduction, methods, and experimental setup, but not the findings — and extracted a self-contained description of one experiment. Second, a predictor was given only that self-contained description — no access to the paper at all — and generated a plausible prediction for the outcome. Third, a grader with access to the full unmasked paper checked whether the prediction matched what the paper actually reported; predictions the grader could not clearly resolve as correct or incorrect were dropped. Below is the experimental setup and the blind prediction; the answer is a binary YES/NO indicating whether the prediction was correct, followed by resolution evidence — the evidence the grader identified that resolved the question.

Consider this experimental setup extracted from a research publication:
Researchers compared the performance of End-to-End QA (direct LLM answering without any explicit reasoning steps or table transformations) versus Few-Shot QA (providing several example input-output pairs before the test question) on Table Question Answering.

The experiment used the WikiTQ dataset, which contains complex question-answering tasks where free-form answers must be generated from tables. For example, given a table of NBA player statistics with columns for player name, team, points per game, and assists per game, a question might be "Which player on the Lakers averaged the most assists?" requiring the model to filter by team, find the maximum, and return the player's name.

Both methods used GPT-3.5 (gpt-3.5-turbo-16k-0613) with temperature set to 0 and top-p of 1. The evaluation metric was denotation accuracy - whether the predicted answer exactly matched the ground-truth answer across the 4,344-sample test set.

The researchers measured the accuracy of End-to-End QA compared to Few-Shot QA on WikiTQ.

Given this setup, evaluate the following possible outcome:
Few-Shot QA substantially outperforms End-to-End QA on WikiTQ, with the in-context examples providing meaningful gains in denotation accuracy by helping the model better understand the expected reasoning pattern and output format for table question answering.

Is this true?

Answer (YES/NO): NO